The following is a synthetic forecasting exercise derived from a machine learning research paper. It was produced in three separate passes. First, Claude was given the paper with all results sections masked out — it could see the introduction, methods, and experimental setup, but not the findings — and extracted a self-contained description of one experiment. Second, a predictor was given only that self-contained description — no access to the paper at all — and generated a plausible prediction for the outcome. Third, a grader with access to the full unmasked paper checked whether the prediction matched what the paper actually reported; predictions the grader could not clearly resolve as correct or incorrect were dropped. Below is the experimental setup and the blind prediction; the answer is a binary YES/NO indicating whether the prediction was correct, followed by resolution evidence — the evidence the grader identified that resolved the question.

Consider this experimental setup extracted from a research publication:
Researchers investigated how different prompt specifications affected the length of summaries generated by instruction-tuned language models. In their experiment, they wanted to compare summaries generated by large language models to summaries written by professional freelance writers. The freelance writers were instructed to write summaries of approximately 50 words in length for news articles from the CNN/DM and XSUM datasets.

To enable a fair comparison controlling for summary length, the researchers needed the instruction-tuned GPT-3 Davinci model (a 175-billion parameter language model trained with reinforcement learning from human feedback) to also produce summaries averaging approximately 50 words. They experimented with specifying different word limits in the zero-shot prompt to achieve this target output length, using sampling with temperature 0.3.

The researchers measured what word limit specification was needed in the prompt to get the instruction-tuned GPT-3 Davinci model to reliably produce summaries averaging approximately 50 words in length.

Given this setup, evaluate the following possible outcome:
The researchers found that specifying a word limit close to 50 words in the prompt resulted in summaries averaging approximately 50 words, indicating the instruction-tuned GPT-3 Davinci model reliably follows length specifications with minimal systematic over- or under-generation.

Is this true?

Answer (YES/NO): NO